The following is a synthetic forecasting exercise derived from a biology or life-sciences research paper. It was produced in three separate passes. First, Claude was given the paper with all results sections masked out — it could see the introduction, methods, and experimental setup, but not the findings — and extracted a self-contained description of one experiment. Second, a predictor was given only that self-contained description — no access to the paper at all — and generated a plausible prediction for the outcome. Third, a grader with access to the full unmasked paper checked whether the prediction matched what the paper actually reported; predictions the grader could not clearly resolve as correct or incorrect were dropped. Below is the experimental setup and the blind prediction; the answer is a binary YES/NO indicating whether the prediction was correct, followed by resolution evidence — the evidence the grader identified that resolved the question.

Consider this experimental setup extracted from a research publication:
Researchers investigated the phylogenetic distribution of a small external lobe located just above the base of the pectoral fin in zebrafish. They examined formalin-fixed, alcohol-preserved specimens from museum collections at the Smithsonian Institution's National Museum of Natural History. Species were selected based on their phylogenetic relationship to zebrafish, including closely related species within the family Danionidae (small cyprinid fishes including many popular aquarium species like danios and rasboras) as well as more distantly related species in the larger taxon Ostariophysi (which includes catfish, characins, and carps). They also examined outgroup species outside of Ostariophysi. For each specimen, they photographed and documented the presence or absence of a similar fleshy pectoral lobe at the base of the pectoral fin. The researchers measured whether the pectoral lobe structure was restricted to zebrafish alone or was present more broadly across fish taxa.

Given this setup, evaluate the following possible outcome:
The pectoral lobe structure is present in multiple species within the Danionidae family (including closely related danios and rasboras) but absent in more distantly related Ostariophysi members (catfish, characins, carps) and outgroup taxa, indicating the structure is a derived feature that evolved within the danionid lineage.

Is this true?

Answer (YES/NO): NO